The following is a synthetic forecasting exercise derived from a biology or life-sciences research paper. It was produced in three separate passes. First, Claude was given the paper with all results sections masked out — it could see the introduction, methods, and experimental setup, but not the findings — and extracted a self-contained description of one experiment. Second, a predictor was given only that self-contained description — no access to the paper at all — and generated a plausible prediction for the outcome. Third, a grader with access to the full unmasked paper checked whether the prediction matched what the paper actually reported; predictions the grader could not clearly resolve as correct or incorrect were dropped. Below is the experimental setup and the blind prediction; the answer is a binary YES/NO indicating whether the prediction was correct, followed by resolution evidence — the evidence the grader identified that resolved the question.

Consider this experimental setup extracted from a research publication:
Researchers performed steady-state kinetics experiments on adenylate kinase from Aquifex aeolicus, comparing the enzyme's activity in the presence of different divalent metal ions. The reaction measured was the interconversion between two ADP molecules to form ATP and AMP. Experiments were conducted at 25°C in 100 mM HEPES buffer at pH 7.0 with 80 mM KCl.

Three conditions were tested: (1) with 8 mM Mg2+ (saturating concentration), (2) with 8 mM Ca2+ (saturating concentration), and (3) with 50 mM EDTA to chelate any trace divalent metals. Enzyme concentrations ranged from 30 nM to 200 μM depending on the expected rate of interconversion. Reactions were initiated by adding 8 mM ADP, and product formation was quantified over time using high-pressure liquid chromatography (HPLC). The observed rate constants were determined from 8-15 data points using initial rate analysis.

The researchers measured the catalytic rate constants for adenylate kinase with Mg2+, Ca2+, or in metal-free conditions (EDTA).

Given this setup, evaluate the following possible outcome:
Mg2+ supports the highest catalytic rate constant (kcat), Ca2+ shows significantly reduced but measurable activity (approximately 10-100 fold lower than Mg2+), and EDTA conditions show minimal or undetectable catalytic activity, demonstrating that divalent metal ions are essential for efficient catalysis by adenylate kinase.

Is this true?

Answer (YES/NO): NO